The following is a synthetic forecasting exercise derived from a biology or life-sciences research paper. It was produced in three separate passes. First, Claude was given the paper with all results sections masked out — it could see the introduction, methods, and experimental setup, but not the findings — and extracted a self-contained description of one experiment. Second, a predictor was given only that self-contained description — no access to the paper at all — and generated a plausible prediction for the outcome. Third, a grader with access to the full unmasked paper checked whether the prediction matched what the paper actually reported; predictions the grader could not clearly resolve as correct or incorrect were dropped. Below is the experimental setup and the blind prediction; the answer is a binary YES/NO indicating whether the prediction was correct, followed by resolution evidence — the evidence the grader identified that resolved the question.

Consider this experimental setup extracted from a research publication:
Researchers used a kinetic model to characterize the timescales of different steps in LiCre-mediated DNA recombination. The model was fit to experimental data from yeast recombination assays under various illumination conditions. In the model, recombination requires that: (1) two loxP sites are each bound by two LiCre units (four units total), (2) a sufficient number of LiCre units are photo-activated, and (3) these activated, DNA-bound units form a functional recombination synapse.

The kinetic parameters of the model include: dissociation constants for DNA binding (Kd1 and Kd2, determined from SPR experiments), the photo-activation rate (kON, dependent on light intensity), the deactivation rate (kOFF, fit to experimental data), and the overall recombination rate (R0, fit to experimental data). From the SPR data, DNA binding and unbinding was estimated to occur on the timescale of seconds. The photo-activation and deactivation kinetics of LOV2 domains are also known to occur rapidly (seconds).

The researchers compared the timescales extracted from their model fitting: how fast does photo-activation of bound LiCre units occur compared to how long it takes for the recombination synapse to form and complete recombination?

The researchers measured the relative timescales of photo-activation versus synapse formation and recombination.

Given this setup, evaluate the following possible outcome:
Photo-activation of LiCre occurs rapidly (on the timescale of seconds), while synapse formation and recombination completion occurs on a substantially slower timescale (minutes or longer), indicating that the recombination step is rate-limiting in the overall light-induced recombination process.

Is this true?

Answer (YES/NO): YES